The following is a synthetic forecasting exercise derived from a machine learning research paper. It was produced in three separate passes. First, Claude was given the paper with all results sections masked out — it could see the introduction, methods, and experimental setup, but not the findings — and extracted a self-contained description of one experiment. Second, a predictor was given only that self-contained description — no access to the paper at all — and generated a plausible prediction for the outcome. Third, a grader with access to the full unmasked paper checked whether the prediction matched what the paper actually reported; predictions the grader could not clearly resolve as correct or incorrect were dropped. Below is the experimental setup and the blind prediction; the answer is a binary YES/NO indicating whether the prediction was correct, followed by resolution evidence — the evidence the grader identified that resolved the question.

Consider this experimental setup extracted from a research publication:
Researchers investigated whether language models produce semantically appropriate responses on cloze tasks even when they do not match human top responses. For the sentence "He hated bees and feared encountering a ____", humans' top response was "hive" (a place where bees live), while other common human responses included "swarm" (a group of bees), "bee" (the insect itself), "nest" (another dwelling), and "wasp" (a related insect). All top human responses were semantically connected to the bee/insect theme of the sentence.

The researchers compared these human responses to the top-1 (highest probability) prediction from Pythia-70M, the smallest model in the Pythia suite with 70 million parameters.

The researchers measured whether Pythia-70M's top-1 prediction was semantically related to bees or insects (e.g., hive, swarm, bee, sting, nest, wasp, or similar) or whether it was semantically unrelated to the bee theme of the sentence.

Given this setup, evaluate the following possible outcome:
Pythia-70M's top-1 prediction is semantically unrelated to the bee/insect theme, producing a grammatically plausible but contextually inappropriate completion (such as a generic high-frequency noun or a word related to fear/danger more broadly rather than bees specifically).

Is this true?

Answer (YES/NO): YES